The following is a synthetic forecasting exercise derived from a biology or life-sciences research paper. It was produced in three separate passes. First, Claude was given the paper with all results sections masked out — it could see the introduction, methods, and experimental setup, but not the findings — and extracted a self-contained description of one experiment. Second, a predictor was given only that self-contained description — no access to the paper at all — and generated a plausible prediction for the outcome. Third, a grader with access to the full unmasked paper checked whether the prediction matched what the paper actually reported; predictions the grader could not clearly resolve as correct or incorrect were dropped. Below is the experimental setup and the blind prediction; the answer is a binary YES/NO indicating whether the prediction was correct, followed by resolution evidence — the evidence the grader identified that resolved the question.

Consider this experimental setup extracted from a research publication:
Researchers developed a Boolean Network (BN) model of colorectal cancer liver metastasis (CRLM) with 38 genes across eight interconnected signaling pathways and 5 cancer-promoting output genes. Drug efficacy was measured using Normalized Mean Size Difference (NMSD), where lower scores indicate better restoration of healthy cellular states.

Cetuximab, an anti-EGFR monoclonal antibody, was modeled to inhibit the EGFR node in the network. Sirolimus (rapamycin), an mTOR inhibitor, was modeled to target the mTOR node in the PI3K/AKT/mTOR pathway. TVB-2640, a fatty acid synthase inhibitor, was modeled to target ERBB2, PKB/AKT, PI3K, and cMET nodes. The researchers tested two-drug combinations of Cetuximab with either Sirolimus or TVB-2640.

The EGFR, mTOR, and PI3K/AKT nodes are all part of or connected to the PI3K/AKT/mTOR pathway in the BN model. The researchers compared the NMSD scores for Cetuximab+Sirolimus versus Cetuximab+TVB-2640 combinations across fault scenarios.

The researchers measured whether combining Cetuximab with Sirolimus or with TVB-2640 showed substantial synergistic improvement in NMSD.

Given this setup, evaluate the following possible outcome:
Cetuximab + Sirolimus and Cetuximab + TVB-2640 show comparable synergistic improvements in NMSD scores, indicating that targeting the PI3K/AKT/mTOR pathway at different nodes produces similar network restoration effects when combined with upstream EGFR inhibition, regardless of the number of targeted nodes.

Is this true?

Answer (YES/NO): YES